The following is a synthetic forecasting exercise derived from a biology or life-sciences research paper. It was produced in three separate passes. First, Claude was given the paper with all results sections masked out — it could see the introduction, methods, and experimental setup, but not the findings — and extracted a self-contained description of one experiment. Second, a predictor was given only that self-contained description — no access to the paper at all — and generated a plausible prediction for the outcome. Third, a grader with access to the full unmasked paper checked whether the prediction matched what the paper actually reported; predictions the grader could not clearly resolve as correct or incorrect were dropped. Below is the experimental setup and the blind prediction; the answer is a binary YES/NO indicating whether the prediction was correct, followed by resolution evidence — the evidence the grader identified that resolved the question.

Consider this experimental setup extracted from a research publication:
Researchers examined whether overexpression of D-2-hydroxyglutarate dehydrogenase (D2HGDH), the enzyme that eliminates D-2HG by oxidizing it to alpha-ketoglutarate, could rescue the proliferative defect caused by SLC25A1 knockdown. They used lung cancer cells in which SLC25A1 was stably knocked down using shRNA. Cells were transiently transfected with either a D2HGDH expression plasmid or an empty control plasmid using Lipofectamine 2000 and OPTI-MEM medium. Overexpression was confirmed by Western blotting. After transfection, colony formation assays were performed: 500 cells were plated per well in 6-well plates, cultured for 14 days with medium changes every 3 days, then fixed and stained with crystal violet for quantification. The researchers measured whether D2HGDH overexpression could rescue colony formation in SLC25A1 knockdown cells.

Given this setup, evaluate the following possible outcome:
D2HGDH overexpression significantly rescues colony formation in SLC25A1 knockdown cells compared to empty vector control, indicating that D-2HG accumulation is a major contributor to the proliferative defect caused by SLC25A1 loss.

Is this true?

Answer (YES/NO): NO